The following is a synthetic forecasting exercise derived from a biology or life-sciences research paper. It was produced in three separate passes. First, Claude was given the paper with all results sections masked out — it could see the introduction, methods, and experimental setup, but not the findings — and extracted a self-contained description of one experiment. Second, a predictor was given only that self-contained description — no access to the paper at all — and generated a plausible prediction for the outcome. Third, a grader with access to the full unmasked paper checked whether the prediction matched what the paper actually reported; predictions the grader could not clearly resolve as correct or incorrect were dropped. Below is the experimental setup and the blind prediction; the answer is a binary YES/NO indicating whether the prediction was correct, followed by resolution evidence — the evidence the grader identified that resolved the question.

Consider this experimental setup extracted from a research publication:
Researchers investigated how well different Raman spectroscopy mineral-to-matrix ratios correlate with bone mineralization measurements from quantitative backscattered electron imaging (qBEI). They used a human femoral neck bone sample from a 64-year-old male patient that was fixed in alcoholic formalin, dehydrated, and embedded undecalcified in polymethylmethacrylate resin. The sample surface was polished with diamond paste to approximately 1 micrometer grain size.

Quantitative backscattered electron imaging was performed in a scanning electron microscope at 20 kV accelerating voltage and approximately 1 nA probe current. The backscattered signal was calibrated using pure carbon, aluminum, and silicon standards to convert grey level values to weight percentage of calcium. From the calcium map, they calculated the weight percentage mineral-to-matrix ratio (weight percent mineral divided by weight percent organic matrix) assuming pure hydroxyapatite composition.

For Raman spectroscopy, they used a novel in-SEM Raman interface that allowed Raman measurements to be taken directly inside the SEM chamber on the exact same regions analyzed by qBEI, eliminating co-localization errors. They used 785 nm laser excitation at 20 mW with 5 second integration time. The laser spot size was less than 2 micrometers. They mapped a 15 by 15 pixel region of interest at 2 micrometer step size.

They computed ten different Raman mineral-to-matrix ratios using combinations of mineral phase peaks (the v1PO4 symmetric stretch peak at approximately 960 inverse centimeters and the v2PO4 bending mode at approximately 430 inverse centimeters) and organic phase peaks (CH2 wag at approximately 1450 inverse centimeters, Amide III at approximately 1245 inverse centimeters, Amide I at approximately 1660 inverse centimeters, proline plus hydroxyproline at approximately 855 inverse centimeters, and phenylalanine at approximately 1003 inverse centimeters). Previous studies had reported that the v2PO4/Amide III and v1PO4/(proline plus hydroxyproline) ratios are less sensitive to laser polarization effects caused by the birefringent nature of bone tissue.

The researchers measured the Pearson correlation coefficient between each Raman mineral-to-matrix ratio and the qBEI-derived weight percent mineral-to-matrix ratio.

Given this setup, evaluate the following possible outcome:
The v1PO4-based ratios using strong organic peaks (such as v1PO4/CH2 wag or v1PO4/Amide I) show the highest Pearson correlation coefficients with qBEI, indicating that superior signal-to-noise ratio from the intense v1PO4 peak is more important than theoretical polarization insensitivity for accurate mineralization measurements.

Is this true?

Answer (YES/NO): YES